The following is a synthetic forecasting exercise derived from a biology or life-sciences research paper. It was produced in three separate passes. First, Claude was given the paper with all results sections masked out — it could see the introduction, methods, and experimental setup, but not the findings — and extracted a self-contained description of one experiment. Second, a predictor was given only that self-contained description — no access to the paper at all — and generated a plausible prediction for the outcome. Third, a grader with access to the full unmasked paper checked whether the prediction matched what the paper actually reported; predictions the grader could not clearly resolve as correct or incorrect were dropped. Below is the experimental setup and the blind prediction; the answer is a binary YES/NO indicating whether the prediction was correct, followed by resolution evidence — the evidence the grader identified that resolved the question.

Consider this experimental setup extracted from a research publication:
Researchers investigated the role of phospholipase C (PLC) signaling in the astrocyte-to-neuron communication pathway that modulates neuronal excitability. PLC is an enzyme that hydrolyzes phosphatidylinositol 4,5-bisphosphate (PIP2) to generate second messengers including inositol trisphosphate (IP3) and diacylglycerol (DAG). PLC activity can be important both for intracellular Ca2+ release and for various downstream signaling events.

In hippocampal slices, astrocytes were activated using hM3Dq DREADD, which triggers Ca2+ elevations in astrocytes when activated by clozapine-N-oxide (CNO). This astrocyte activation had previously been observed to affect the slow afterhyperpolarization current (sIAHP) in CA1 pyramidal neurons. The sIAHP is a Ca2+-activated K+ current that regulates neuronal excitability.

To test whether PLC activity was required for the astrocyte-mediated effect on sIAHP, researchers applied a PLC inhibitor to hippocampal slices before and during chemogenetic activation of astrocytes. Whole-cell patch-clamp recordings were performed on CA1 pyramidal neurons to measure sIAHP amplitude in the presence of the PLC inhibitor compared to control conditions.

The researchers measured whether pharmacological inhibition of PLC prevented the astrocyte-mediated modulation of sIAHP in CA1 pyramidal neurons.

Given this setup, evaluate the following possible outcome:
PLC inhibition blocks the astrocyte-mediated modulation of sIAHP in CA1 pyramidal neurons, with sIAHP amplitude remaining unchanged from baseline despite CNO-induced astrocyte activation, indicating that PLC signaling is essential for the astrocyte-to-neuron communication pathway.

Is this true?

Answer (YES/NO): YES